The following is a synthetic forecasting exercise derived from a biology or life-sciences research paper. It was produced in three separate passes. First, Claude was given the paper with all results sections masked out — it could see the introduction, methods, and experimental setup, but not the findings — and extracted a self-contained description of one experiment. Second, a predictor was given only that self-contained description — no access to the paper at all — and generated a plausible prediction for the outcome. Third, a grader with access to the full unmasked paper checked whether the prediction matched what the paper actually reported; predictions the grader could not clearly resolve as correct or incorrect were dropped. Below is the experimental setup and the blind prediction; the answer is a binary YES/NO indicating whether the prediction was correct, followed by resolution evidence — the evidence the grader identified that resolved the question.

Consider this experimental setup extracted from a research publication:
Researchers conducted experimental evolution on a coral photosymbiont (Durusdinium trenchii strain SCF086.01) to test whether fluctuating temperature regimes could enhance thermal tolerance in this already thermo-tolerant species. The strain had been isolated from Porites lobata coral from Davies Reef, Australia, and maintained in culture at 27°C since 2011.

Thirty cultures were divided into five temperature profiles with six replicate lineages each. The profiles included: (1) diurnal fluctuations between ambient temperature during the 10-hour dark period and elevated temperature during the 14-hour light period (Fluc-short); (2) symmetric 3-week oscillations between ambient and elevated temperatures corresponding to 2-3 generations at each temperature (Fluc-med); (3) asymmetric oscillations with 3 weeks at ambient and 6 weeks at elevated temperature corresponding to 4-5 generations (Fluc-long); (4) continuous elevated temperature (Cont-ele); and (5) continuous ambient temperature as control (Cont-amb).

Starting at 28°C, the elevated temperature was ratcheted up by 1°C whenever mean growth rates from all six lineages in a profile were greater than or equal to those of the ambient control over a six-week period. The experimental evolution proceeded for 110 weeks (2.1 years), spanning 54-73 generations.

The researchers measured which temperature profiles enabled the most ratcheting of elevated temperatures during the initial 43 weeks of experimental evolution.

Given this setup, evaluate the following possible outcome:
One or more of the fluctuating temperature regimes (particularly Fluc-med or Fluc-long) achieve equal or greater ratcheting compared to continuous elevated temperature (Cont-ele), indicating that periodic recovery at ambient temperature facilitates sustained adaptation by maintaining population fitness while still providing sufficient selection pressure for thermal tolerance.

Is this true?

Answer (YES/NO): NO